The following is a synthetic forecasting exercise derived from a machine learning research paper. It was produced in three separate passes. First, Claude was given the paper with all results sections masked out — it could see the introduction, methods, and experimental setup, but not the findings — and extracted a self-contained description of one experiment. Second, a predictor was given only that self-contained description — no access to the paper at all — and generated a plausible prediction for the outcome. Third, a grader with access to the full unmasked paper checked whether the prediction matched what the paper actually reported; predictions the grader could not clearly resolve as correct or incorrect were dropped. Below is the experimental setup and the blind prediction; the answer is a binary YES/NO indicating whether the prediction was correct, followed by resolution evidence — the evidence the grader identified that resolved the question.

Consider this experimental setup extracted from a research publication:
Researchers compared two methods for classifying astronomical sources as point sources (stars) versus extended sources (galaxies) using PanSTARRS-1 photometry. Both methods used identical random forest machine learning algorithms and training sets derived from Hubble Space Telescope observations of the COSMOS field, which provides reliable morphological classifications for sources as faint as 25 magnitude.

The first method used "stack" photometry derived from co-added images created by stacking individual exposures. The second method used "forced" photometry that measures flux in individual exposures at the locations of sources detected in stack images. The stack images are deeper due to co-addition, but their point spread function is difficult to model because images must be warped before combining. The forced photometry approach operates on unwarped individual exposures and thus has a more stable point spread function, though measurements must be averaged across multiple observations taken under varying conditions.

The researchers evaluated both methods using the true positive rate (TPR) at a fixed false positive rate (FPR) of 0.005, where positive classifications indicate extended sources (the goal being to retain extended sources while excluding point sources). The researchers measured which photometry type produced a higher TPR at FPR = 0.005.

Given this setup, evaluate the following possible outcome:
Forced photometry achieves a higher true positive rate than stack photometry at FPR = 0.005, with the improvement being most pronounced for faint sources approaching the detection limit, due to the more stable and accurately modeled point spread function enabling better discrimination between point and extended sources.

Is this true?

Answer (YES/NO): NO